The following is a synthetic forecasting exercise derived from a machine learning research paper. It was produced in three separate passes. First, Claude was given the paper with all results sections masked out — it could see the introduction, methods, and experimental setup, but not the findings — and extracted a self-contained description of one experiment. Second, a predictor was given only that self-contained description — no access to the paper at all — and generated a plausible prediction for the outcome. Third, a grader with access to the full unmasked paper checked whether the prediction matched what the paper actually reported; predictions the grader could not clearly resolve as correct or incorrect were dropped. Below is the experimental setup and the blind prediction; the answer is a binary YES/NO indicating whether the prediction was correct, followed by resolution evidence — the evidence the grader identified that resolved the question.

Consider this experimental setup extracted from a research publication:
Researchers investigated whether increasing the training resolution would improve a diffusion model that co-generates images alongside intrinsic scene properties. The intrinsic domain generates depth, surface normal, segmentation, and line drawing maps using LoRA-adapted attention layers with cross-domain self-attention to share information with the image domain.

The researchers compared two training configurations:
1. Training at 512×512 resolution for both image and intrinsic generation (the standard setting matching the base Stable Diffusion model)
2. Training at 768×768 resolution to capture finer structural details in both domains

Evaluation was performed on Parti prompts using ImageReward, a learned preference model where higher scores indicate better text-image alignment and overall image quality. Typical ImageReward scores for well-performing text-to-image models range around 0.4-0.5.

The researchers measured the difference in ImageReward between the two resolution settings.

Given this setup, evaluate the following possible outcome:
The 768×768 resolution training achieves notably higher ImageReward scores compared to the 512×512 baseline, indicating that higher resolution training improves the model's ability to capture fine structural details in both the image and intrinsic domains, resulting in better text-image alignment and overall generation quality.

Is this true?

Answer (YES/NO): NO